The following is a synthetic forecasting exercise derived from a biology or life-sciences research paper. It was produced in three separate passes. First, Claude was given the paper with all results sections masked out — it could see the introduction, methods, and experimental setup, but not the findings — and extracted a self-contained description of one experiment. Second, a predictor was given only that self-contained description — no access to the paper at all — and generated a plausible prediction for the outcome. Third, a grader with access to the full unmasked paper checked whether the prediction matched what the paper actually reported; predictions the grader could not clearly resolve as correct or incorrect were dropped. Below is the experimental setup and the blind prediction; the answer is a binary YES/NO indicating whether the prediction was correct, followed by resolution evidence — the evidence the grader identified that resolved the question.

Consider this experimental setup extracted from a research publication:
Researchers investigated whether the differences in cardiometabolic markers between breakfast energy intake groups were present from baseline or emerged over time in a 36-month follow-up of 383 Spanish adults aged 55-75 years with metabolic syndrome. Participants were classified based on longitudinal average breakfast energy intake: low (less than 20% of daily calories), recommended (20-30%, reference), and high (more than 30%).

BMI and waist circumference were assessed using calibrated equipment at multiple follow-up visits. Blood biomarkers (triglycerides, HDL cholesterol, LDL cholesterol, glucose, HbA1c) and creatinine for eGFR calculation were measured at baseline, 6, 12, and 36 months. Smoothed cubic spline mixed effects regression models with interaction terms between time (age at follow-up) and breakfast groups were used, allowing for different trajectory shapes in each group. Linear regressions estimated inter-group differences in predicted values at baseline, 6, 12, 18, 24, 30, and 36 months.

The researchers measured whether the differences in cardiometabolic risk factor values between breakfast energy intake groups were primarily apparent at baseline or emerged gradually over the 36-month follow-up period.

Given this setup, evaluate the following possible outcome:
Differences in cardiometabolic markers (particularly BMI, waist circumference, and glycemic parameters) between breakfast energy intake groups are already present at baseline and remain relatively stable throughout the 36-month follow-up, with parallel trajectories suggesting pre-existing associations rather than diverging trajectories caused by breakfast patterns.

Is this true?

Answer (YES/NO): NO